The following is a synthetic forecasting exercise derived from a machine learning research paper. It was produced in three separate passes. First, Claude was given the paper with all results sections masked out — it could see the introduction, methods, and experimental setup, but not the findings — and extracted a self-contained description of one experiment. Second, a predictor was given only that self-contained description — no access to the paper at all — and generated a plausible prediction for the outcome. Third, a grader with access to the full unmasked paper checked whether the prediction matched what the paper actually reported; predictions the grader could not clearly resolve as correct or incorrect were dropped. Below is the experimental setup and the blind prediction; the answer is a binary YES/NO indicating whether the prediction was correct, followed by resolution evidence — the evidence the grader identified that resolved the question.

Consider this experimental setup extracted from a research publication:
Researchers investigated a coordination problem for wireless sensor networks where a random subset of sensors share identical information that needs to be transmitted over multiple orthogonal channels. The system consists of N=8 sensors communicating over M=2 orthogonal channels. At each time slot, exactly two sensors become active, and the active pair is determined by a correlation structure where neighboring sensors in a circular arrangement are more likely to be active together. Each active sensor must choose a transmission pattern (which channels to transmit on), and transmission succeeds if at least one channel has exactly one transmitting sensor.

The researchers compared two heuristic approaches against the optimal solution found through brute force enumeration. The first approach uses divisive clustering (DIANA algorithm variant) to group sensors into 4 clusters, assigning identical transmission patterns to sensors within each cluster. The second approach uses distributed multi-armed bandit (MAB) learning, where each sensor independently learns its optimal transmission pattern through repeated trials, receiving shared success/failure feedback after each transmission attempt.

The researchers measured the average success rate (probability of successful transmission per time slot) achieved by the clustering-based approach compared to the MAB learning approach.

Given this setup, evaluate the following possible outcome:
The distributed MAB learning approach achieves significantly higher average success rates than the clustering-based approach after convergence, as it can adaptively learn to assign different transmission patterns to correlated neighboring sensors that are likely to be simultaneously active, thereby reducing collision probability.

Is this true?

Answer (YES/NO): NO